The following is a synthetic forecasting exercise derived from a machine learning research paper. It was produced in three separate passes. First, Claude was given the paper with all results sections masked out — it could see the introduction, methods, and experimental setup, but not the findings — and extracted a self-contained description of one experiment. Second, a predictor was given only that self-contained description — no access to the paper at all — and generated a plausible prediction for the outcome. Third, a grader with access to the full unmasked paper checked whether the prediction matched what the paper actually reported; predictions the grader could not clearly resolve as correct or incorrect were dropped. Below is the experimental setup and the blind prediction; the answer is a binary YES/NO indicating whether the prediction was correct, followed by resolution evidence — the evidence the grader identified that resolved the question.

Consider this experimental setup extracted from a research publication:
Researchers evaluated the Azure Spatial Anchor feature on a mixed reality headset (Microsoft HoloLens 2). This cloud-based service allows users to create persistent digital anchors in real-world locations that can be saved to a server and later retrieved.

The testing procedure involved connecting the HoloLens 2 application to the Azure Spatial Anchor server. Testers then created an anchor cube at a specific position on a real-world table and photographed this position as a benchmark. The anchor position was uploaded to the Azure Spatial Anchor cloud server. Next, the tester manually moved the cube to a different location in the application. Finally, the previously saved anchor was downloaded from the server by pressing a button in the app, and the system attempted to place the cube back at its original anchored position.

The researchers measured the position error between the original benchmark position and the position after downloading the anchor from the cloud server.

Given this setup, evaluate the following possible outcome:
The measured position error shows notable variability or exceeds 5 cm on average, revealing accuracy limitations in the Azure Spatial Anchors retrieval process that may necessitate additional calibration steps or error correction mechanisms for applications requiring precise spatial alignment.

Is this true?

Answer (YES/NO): NO